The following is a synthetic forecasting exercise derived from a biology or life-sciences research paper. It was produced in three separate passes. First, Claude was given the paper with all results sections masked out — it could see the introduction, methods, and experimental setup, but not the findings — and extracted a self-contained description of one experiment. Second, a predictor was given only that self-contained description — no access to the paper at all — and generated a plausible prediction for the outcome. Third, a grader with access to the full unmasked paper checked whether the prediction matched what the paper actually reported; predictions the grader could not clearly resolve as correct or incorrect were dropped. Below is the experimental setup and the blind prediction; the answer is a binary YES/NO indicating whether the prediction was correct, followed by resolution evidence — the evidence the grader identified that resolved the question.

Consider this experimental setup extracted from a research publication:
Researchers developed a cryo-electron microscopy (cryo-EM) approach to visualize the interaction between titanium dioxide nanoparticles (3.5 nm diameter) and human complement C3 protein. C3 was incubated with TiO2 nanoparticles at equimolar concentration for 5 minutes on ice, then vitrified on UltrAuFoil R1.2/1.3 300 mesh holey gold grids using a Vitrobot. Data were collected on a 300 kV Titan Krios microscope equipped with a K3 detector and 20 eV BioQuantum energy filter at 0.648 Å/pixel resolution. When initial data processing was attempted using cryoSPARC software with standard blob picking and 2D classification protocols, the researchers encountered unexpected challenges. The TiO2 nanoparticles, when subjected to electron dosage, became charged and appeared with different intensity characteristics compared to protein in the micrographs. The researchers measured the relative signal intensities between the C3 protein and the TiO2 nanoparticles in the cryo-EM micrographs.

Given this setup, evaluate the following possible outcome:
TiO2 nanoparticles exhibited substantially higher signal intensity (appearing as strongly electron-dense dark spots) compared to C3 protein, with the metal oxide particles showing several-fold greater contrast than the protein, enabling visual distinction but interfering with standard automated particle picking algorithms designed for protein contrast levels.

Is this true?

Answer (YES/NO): NO